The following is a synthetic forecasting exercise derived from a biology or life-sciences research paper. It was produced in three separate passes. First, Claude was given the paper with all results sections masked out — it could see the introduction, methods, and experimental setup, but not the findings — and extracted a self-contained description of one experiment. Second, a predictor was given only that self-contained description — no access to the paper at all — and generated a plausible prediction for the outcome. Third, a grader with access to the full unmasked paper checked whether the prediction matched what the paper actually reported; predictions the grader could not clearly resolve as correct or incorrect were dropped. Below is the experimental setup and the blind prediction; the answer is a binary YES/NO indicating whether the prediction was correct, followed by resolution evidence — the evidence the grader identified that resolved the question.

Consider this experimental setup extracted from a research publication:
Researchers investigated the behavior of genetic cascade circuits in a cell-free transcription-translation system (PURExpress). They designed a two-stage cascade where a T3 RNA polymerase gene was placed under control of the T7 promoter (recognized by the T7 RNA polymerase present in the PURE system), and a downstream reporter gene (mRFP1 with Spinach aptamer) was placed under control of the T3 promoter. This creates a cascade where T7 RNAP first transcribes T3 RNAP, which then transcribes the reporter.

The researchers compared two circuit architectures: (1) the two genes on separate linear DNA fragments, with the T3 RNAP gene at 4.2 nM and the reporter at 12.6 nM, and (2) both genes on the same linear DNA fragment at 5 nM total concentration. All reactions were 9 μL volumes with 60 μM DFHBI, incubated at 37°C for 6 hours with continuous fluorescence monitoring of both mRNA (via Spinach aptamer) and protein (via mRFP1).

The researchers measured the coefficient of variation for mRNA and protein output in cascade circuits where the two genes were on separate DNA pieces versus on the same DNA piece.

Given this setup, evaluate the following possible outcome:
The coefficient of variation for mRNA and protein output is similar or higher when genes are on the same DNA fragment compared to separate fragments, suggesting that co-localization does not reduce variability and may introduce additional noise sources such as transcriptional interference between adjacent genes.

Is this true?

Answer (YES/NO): NO